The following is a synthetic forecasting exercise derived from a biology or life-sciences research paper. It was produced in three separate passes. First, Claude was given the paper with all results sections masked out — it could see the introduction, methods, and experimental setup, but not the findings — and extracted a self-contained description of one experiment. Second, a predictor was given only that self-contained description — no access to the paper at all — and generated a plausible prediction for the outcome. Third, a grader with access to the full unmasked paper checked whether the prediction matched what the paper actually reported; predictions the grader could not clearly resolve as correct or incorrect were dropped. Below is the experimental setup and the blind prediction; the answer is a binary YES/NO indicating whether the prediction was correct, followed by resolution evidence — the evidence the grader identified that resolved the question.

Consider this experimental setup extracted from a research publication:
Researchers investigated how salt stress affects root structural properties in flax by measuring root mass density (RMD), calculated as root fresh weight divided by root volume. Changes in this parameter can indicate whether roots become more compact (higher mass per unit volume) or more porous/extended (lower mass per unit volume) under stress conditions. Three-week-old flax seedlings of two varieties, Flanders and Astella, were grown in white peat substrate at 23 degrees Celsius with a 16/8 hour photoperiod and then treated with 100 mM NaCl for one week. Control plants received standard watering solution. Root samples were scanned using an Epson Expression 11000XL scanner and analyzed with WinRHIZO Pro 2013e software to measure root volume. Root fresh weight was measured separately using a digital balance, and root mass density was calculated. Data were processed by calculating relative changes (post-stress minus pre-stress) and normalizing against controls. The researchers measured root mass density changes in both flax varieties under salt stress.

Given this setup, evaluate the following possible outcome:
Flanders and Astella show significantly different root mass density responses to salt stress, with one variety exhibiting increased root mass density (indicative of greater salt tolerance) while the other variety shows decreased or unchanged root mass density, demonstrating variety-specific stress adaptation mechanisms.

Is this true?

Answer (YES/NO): YES